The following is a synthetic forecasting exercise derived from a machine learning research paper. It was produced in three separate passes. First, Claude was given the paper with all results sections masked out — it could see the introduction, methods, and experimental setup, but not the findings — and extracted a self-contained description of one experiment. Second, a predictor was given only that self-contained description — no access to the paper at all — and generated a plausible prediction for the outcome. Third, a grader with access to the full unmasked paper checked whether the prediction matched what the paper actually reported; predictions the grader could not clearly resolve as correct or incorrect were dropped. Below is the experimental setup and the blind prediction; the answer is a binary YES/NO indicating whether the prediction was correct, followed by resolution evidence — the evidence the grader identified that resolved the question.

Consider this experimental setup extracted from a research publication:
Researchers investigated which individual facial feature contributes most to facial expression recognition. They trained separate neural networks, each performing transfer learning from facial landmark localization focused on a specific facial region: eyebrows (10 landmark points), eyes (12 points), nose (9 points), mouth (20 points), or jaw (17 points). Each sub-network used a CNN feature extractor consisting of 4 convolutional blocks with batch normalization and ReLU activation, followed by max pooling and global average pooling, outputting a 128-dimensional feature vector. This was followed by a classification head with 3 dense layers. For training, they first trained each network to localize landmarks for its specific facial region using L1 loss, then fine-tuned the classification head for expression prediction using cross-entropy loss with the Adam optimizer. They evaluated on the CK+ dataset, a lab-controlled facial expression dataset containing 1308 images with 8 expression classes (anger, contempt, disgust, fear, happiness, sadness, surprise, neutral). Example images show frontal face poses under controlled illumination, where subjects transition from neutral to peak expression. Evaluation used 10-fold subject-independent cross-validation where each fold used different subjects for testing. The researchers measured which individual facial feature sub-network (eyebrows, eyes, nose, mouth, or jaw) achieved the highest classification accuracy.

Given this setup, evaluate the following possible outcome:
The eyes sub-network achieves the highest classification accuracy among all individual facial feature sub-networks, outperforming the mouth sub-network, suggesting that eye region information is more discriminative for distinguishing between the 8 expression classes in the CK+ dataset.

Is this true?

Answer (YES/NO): NO